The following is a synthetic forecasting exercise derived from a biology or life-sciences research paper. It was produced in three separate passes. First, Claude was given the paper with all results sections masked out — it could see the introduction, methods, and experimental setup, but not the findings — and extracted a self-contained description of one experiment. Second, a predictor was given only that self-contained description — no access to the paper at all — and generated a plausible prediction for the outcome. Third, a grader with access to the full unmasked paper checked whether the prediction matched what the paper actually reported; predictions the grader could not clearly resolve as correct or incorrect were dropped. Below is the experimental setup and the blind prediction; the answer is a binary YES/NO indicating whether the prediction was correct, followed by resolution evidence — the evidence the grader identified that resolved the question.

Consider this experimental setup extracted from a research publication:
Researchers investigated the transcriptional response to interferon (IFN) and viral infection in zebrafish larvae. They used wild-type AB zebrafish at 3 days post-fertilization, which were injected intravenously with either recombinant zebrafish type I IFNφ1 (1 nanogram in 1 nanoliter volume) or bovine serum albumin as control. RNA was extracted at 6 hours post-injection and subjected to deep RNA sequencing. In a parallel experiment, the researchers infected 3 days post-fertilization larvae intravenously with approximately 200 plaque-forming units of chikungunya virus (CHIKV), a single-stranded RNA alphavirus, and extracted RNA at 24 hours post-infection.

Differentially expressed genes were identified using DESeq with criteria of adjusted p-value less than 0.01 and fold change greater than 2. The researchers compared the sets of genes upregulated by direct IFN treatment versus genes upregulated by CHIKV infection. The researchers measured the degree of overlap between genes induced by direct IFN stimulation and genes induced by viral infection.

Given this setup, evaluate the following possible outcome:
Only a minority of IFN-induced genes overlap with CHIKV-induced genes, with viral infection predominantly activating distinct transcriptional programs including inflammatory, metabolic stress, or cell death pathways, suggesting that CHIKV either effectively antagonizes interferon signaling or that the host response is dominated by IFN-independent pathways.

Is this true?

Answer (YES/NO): NO